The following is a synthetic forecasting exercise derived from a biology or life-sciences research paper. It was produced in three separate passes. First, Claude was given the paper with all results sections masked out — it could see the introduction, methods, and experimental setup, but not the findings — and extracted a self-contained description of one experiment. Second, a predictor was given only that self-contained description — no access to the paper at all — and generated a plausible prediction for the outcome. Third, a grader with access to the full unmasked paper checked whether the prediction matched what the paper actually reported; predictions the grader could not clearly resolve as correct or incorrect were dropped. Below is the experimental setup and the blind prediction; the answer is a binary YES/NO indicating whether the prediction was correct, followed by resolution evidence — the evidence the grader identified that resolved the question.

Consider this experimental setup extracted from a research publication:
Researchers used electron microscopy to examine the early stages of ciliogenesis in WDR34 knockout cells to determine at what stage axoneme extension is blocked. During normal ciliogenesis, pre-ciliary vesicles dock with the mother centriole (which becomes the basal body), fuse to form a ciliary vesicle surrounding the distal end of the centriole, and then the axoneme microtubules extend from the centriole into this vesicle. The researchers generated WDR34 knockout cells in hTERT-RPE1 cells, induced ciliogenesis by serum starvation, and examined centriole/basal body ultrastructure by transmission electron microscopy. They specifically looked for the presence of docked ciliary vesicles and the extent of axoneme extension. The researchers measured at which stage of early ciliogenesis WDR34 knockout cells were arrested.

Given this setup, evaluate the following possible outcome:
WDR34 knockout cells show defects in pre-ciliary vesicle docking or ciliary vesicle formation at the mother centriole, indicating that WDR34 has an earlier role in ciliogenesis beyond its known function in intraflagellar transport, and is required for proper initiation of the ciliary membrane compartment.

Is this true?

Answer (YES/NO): NO